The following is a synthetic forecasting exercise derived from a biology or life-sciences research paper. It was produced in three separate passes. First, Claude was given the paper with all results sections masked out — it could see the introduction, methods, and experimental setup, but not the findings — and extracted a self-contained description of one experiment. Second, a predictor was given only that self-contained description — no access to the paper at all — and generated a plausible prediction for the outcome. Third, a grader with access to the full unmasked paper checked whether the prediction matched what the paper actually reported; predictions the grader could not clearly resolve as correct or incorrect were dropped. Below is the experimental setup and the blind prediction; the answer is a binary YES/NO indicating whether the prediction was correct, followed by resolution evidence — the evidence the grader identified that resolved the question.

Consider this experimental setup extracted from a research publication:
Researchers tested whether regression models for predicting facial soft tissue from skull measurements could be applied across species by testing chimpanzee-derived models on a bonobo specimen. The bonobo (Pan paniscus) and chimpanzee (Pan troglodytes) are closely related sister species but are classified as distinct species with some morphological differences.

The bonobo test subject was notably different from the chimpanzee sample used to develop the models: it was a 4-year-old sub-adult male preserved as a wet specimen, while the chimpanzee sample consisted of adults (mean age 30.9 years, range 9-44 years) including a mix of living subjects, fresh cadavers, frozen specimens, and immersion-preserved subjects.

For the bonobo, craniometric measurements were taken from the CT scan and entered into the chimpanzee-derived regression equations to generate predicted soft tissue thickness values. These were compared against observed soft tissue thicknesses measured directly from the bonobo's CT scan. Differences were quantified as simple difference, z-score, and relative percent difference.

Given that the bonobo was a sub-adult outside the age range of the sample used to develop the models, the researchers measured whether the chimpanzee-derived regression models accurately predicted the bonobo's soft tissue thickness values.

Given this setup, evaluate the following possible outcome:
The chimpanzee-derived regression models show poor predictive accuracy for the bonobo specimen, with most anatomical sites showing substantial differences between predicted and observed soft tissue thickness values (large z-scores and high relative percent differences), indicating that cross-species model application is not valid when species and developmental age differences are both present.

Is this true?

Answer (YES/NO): NO